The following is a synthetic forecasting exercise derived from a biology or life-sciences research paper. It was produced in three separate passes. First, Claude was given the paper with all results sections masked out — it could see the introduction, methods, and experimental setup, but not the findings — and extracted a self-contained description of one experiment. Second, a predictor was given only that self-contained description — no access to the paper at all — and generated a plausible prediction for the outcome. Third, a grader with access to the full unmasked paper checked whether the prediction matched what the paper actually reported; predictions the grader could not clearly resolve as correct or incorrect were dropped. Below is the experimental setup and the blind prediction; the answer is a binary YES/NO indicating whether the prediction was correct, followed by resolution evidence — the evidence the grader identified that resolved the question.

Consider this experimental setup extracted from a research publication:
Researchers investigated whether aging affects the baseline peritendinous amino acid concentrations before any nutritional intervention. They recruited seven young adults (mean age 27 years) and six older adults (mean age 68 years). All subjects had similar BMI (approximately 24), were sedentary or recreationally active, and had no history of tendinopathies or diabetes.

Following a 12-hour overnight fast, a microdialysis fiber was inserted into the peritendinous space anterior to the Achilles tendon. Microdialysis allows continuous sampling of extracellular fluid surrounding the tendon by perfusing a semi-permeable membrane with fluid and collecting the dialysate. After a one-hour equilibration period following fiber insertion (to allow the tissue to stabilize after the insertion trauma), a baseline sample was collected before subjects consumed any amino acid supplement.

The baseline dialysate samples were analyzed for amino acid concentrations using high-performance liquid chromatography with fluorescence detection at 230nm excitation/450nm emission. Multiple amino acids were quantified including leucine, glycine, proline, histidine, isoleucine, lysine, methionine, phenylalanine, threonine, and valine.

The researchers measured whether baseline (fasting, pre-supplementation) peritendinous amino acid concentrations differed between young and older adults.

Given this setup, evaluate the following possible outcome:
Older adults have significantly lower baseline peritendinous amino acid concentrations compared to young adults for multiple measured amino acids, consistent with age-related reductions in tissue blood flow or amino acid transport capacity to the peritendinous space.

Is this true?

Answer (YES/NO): NO